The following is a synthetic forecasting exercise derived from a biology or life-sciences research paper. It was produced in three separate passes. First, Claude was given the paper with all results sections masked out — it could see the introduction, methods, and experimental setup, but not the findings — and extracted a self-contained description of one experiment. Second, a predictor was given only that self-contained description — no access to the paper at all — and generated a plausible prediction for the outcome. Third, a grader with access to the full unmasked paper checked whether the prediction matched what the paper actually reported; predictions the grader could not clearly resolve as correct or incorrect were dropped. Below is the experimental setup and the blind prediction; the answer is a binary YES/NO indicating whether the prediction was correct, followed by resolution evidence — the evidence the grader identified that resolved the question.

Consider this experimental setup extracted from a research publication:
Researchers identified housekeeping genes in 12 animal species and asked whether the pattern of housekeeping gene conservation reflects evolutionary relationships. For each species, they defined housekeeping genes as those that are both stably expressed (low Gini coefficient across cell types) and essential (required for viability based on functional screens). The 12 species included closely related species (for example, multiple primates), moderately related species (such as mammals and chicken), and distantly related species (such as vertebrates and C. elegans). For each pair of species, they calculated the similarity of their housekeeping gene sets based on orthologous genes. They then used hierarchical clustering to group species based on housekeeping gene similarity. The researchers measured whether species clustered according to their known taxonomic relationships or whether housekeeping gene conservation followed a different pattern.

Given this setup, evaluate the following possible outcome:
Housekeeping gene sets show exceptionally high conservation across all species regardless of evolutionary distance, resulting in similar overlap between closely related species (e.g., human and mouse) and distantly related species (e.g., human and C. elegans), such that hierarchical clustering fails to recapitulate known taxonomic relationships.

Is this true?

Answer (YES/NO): NO